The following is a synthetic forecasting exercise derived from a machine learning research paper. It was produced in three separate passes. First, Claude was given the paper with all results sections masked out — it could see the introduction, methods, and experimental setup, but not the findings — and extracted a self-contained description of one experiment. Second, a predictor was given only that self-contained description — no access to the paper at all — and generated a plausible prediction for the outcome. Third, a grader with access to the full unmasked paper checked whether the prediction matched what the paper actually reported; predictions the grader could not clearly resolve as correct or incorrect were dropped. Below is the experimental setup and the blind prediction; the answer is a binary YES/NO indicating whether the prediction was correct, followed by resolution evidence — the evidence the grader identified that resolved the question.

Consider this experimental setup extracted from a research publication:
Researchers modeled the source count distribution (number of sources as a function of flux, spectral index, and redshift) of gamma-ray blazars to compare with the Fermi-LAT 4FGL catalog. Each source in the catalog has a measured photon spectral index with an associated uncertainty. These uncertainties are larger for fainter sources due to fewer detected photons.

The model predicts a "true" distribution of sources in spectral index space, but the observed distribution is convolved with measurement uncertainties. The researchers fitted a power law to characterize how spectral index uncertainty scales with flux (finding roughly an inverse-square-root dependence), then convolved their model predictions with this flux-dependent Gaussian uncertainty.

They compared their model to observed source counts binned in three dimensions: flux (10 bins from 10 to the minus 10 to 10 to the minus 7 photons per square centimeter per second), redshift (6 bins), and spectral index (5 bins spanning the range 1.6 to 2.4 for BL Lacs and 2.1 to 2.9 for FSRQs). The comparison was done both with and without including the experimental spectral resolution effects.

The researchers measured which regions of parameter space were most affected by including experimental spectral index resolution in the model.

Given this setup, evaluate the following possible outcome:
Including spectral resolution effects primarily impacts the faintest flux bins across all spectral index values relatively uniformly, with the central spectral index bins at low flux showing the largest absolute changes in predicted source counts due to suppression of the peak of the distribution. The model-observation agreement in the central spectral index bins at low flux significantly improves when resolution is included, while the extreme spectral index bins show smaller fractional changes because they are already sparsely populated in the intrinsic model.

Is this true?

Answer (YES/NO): NO